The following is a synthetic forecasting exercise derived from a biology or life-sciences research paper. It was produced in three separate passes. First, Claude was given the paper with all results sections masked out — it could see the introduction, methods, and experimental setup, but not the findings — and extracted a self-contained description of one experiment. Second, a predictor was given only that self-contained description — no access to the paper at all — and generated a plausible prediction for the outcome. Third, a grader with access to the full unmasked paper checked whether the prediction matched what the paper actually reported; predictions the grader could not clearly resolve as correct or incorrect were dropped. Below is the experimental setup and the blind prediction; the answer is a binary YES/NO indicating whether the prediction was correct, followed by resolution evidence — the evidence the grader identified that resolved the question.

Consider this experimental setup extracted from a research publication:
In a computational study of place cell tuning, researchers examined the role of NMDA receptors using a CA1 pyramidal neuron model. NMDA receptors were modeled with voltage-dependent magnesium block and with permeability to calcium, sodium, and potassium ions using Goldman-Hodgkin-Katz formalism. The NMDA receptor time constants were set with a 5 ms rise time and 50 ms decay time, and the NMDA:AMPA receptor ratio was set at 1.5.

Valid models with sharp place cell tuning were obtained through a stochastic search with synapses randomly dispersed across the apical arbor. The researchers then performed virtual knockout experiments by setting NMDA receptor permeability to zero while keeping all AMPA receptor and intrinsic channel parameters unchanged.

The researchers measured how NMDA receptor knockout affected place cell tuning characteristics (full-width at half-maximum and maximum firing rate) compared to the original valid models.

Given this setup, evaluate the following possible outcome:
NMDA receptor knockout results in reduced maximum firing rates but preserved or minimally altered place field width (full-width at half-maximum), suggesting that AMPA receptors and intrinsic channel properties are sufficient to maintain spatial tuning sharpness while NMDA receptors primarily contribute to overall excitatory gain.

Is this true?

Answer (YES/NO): NO